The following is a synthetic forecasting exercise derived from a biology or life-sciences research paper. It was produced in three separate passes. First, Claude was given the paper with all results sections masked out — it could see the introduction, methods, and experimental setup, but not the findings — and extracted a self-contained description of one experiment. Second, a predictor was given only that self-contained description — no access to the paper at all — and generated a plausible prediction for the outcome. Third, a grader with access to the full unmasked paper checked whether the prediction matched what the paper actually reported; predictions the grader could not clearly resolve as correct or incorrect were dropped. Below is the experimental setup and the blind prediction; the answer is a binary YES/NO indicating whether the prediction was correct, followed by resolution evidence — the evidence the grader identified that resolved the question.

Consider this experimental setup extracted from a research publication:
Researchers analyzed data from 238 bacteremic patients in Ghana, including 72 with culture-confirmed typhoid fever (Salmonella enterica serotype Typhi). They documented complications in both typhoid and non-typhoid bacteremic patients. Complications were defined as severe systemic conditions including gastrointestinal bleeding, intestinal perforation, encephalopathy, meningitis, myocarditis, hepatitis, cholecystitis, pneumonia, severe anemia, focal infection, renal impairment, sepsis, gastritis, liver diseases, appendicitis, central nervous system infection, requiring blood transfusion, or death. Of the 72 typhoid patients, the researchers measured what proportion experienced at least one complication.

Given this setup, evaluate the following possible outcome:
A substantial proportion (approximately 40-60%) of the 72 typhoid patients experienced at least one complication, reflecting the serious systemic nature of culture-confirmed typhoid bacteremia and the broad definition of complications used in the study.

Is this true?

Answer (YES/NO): NO